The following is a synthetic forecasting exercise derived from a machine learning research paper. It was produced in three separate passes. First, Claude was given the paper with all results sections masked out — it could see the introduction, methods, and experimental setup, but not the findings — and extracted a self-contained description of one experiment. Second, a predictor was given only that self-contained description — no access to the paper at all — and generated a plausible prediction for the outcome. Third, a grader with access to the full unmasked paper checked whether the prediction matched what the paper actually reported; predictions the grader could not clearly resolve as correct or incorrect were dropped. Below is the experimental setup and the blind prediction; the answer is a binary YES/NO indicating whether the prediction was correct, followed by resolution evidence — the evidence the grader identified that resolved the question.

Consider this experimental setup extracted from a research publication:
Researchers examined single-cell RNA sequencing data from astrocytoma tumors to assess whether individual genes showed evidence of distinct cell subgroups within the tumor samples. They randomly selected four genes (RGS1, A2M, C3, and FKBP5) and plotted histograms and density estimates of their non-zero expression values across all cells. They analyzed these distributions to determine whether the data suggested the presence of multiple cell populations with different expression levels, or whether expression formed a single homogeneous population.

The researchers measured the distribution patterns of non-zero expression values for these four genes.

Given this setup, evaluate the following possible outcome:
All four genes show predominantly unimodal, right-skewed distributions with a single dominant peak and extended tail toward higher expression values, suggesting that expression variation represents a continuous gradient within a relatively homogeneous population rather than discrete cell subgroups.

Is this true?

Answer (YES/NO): NO